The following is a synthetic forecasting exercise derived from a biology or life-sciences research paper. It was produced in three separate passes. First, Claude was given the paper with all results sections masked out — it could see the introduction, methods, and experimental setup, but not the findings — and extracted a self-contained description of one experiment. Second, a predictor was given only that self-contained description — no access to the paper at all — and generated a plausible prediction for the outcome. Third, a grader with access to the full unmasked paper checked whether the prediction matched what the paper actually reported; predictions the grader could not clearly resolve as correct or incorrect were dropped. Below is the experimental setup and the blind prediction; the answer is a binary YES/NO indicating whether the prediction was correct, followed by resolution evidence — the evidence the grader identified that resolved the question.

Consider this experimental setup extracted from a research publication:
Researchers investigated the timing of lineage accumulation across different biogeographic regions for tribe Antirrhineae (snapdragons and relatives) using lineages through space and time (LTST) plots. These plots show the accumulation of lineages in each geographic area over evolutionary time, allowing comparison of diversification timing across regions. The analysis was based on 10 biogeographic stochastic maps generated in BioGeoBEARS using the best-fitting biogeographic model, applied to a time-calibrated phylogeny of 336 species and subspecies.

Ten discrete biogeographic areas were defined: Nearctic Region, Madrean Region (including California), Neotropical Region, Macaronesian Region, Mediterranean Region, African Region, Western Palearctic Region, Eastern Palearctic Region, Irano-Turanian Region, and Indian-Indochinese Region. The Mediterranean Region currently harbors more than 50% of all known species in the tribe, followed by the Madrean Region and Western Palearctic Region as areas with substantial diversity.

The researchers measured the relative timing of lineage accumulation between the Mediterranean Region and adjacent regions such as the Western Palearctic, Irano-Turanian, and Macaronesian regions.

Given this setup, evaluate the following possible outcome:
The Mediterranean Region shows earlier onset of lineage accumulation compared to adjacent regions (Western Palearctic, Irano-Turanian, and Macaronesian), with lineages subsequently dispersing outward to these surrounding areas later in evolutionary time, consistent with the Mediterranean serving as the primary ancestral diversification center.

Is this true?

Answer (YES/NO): YES